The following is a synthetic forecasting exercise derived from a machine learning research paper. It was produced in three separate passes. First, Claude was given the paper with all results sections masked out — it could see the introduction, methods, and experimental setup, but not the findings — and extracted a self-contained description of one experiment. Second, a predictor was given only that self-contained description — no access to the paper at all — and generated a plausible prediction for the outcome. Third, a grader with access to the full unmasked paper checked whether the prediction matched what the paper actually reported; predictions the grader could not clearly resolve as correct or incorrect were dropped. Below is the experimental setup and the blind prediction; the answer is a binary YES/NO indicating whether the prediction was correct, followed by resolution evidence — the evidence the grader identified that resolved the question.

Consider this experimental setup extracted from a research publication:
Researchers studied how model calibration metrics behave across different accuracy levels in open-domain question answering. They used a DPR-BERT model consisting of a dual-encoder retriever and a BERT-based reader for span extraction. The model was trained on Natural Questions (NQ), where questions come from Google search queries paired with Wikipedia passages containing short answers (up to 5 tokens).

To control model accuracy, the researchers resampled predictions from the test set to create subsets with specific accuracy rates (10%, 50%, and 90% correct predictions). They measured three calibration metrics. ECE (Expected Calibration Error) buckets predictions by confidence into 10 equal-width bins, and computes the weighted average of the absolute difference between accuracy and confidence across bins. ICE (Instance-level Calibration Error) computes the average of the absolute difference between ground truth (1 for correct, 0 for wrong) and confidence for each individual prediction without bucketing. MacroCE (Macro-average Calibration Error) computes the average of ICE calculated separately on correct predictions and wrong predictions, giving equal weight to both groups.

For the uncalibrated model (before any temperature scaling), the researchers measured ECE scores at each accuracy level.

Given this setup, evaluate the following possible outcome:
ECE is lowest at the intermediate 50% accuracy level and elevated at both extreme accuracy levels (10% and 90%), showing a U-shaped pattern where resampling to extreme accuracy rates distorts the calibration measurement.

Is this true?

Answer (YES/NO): NO